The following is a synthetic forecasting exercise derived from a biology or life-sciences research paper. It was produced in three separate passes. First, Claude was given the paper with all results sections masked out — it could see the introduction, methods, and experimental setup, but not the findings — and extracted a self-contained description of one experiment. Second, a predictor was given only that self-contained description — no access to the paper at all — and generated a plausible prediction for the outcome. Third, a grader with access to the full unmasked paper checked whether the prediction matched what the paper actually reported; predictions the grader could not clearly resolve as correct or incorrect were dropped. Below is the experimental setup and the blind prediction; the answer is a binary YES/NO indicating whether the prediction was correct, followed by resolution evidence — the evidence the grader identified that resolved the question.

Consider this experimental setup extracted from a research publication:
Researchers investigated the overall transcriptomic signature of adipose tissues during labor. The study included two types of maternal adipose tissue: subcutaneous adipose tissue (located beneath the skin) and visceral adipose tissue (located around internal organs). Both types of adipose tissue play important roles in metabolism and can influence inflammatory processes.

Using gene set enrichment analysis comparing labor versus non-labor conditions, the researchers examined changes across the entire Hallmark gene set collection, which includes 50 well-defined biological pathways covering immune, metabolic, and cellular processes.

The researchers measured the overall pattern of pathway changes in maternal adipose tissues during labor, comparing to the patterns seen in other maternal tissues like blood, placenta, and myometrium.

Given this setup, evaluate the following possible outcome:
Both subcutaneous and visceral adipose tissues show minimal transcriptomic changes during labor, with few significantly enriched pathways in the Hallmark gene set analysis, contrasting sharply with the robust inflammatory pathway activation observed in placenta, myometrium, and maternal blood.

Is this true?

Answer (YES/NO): NO